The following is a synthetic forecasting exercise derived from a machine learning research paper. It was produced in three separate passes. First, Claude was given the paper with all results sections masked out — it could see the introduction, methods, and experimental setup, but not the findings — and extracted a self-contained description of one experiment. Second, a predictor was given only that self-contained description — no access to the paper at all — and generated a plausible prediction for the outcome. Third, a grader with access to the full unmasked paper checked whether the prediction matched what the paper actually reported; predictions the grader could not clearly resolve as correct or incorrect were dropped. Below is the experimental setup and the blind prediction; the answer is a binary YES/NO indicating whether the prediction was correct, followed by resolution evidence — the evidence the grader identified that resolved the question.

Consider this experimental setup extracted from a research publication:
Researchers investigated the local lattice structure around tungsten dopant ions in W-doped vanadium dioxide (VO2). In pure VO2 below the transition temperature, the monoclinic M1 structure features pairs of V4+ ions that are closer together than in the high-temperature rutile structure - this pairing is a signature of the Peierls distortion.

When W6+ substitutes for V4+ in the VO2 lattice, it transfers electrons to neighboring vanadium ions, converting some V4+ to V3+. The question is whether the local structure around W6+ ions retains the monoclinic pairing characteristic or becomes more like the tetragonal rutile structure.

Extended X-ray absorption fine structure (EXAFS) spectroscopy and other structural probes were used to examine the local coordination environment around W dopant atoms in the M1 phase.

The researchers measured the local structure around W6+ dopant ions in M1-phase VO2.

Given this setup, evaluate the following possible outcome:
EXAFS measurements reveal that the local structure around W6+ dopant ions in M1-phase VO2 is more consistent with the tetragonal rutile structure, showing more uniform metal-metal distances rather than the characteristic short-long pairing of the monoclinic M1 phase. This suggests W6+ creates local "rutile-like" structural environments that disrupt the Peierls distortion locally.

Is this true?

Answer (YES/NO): YES